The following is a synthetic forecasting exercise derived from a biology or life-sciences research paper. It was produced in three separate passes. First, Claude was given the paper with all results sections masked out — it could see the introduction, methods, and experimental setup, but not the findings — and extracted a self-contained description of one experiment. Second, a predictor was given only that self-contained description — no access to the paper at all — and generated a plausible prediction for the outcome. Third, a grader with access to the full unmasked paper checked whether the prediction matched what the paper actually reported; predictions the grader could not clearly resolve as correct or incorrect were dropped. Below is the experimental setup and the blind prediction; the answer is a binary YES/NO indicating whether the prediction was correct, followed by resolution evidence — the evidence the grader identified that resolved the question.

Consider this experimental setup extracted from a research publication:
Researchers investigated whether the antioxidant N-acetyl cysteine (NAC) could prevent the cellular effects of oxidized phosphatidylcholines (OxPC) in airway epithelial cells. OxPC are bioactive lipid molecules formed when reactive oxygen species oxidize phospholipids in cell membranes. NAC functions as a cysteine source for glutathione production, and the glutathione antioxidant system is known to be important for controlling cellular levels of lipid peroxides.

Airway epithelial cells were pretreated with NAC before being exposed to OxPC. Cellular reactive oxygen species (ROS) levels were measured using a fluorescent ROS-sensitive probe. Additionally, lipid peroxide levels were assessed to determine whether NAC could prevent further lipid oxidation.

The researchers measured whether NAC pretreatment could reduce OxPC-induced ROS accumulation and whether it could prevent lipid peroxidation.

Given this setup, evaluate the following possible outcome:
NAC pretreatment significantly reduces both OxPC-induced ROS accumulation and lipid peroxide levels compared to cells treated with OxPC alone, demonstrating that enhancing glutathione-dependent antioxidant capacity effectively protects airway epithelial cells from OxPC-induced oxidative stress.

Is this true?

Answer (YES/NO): NO